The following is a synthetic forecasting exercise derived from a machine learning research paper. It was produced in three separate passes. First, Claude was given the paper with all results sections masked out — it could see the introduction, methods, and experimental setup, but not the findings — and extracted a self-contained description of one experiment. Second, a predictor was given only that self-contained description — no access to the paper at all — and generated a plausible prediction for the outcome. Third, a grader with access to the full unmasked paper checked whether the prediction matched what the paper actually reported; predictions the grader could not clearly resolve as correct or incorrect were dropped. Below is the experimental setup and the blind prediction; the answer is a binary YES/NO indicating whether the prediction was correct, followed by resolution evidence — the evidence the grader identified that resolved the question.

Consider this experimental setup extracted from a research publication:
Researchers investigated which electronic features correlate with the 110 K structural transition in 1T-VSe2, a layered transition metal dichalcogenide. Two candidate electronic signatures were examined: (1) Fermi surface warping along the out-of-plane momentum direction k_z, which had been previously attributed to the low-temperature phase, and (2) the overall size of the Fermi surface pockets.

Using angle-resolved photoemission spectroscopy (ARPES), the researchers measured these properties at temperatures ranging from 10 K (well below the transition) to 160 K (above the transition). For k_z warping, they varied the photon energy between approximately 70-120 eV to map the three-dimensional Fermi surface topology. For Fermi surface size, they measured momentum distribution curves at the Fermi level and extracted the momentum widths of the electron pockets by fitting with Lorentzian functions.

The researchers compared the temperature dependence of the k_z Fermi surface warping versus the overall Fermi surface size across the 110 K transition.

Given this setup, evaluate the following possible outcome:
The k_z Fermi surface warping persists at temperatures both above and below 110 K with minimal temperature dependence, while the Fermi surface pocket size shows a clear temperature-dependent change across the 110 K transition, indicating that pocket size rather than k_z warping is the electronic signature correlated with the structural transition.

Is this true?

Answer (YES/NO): YES